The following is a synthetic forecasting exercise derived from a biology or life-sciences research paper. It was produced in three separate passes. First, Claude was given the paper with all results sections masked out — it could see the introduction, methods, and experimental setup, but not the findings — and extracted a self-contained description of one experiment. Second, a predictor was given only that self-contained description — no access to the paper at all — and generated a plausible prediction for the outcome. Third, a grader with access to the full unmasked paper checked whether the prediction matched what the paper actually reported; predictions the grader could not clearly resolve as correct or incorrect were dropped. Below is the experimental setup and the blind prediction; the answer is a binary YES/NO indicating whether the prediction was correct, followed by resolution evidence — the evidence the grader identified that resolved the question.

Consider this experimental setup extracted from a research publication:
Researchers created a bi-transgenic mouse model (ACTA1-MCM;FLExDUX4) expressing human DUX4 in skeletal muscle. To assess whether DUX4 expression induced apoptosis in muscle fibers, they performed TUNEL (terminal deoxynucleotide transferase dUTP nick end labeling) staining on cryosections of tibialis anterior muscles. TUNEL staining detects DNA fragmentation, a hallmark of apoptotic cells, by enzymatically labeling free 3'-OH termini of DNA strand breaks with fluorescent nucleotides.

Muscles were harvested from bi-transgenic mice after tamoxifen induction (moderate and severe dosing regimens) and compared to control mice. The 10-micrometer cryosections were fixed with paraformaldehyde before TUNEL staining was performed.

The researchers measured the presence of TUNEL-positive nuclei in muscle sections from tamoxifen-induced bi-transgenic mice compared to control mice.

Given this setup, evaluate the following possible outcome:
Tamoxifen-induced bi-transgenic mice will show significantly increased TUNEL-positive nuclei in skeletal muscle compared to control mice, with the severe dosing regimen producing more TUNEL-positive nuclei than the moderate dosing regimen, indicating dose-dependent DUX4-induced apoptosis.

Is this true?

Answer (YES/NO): YES